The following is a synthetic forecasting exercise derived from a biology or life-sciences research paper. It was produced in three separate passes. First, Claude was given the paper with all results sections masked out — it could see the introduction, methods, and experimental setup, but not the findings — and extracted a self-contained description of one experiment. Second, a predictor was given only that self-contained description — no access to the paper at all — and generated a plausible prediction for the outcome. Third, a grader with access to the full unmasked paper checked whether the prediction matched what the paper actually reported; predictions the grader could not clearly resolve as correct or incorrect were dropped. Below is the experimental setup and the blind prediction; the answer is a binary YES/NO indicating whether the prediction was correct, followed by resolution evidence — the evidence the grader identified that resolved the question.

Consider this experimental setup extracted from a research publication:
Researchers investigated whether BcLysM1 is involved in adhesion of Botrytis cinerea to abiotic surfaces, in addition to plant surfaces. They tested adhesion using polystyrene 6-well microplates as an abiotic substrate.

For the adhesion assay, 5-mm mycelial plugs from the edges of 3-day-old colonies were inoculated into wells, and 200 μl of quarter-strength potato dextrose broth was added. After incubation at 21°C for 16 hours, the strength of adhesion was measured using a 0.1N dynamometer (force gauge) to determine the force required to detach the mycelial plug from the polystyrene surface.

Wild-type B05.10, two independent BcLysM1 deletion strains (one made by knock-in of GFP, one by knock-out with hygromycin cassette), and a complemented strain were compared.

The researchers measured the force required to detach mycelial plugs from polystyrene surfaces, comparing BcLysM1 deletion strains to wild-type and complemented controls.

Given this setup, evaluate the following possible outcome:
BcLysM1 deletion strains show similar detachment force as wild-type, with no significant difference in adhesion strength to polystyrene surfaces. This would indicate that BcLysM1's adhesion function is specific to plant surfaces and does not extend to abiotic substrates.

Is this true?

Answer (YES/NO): NO